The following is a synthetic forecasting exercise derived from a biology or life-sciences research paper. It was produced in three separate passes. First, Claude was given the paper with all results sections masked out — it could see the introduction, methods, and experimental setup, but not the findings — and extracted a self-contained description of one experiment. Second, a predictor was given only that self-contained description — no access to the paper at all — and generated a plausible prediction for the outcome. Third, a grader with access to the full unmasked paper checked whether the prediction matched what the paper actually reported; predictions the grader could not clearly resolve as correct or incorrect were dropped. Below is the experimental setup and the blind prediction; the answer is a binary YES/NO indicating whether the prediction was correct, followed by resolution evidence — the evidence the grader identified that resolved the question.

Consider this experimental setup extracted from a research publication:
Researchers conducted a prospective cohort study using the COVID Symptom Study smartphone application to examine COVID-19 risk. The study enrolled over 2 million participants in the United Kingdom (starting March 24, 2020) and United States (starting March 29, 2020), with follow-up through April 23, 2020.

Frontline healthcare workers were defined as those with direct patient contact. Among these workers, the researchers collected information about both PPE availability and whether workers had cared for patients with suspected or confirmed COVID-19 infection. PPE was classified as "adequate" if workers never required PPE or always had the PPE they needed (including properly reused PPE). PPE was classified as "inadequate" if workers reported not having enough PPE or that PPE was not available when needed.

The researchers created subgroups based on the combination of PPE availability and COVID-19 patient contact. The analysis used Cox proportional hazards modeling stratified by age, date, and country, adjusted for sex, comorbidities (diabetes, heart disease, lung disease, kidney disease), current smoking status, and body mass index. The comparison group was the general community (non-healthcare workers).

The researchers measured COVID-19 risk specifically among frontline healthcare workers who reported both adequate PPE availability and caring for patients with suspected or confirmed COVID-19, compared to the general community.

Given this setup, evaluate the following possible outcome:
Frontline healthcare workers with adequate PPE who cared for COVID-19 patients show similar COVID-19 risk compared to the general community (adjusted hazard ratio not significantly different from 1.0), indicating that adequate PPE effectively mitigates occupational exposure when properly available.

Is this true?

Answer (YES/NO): NO